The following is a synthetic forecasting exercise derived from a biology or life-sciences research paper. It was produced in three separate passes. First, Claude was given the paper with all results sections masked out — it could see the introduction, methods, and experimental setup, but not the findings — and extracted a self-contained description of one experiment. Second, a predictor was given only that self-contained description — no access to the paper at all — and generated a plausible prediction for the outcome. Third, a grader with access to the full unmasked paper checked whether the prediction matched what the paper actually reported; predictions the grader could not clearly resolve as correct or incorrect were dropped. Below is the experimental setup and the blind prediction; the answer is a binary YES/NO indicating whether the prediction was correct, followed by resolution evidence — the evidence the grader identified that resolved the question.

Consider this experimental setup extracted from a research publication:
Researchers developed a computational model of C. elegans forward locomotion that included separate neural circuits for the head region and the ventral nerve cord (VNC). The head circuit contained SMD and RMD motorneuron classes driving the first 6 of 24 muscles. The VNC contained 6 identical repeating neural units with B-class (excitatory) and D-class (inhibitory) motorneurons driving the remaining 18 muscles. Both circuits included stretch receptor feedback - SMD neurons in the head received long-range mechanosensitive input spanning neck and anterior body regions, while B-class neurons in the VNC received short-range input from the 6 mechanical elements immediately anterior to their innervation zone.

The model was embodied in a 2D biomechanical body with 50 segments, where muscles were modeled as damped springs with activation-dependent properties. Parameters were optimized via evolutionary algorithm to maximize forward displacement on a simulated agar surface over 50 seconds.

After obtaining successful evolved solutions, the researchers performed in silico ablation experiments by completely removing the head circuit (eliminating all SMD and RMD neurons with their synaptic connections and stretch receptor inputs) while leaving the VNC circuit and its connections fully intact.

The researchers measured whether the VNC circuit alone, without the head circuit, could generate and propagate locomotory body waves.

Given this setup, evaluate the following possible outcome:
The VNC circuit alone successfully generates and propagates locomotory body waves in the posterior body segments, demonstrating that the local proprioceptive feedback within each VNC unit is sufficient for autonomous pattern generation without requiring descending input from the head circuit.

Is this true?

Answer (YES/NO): NO